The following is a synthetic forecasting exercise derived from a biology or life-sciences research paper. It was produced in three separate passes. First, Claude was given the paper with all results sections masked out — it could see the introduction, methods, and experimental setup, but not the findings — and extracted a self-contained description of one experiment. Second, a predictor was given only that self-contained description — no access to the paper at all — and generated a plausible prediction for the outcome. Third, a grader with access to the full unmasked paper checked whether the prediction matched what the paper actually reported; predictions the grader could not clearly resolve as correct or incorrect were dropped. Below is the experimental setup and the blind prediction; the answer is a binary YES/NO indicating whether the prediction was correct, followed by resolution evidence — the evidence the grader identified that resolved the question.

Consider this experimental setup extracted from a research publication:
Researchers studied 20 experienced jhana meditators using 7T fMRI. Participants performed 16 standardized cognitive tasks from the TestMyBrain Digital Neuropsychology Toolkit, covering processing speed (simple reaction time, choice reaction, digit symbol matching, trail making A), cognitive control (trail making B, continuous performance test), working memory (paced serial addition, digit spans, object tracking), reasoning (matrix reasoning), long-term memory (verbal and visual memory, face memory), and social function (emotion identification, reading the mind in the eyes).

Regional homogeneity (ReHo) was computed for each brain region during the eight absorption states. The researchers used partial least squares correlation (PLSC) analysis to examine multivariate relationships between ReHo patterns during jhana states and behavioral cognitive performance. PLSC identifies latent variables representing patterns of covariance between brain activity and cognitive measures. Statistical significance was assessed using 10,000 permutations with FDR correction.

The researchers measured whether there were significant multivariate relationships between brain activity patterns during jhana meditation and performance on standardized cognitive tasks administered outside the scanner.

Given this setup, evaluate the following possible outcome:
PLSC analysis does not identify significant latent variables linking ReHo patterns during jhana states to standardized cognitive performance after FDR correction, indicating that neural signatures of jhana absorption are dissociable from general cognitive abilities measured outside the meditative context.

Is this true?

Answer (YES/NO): NO